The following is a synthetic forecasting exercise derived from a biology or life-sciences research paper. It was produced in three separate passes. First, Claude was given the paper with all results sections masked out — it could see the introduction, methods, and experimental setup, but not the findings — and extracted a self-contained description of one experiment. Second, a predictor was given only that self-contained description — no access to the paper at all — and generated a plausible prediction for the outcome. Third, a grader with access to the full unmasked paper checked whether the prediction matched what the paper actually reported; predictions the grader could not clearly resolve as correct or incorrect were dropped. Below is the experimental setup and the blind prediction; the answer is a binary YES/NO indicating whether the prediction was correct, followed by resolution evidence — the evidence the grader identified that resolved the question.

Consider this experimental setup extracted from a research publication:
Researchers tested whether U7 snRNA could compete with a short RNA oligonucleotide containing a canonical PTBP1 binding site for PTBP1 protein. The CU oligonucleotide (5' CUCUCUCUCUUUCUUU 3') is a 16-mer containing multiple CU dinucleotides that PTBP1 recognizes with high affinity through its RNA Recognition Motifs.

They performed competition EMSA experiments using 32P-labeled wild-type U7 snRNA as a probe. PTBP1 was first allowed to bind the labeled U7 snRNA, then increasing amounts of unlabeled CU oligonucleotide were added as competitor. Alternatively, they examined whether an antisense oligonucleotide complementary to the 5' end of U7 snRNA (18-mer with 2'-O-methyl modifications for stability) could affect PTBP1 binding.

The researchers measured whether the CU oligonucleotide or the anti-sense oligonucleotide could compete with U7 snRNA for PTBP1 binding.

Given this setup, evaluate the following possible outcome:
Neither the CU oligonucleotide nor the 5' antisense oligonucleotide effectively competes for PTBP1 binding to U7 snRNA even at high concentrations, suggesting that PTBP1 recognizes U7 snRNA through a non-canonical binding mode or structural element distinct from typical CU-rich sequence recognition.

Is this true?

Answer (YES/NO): NO